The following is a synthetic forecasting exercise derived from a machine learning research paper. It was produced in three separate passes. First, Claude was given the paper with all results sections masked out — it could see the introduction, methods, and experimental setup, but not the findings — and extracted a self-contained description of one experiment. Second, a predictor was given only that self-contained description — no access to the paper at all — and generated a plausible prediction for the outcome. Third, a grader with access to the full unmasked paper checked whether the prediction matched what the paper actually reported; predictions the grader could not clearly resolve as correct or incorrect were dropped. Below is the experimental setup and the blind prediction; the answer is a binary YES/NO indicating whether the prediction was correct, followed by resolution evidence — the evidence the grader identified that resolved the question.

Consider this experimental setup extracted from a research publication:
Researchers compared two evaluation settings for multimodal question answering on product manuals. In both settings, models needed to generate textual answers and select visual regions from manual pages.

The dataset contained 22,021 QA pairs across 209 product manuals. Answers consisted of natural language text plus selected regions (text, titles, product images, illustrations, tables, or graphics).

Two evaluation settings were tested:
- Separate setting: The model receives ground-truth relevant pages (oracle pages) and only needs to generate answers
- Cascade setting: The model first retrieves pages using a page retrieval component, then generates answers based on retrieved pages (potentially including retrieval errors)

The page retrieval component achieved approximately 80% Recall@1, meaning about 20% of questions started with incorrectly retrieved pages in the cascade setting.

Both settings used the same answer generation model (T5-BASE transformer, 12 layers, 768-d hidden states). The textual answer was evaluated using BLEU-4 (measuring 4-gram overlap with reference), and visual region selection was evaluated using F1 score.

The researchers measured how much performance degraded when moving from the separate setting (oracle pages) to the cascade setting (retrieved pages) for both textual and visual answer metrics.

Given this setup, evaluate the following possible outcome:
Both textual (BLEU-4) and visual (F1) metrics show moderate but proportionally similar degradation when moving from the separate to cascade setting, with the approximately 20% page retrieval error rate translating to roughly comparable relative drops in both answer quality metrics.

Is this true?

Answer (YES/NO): YES